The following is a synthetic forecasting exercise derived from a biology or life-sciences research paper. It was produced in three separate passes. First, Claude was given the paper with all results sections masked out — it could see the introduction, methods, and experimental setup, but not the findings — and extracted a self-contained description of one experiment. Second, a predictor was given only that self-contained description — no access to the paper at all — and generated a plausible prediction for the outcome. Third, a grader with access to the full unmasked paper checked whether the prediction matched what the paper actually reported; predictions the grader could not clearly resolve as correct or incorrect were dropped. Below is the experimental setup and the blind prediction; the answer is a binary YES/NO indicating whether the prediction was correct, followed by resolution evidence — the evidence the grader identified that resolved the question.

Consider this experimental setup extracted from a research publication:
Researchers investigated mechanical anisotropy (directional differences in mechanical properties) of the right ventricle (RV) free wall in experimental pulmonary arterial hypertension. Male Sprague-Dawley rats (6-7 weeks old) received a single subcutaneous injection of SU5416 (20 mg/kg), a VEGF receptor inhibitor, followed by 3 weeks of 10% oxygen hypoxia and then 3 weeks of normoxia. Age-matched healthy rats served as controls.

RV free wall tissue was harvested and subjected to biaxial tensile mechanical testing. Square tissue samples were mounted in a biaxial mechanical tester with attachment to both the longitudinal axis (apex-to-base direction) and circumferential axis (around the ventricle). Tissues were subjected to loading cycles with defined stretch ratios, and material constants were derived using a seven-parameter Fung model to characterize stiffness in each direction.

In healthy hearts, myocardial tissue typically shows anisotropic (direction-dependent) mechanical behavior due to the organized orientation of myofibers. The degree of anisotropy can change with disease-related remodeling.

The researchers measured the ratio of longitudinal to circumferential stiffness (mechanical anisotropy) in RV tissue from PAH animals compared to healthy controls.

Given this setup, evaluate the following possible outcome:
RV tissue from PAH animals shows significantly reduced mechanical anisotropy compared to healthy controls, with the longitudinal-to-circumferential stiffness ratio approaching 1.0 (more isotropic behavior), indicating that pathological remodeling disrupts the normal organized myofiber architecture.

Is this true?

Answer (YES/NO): NO